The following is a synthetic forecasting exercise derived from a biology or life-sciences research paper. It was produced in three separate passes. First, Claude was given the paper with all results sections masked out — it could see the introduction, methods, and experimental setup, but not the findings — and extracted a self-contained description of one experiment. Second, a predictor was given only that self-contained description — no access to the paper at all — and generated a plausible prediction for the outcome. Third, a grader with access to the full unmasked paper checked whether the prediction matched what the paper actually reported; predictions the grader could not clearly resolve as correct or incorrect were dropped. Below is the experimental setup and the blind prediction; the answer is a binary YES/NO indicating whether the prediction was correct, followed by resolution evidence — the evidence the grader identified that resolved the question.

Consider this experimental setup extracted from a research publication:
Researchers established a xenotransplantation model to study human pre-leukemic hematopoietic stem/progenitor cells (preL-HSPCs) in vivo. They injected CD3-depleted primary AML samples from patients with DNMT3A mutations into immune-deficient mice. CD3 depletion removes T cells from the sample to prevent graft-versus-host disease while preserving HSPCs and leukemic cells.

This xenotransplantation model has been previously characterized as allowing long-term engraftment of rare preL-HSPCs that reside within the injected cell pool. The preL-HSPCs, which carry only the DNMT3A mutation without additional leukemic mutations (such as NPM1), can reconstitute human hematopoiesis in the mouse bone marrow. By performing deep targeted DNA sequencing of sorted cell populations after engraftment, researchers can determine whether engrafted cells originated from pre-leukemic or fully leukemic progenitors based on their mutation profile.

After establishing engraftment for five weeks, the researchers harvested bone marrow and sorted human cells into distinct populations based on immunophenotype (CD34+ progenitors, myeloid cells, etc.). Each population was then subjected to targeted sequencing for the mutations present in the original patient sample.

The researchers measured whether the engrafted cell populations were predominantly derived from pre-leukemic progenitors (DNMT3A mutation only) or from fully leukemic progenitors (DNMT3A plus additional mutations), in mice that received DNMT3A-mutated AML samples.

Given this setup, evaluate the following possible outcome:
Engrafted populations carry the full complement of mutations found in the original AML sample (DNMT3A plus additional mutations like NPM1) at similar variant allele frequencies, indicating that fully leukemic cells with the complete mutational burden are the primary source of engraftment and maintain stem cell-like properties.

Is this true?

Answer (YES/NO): NO